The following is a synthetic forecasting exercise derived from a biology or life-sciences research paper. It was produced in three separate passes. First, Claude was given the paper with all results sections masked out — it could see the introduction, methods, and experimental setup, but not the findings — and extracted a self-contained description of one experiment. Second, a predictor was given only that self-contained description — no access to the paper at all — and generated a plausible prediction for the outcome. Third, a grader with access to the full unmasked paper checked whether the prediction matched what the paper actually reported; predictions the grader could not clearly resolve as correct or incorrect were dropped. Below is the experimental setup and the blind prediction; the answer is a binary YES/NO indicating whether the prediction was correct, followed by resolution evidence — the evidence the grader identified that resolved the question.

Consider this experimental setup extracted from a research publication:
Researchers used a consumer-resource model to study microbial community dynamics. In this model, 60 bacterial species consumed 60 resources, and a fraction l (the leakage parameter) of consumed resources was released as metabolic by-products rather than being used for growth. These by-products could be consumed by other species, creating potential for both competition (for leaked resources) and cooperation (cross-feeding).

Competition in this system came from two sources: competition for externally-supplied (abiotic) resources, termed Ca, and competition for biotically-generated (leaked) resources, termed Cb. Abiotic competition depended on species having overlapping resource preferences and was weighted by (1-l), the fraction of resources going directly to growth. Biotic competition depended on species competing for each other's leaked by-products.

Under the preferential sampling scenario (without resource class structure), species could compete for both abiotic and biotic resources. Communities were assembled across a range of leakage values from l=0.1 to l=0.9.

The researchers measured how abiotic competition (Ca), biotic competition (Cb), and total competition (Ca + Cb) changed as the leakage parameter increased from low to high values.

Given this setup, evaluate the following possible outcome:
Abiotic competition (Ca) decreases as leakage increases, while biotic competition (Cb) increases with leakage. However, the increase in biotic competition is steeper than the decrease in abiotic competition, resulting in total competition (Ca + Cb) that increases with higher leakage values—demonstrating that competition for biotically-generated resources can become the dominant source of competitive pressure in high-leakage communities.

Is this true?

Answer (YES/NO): NO